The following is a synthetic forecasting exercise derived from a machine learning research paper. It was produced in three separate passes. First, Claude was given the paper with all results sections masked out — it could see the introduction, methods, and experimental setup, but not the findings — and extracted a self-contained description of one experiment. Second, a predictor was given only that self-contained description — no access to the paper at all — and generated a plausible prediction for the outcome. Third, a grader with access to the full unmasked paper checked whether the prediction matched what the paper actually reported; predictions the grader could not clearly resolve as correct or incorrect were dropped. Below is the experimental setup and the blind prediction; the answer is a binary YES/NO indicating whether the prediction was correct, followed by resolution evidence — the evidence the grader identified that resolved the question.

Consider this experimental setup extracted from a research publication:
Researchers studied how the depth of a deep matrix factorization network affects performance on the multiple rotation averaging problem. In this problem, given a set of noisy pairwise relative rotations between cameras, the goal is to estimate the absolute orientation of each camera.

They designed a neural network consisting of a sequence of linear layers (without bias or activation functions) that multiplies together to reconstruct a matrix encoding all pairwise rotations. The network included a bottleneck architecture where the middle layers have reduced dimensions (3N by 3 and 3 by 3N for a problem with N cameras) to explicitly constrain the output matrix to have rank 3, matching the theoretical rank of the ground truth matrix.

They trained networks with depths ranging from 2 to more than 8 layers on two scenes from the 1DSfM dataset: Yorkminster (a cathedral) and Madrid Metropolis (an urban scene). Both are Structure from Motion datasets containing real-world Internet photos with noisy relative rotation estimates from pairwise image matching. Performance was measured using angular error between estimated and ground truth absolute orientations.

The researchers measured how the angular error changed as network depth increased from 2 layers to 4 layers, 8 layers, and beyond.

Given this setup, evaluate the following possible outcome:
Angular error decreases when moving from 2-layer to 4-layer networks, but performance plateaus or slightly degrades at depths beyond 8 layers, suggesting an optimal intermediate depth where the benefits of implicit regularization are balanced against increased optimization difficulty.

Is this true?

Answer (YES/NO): YES